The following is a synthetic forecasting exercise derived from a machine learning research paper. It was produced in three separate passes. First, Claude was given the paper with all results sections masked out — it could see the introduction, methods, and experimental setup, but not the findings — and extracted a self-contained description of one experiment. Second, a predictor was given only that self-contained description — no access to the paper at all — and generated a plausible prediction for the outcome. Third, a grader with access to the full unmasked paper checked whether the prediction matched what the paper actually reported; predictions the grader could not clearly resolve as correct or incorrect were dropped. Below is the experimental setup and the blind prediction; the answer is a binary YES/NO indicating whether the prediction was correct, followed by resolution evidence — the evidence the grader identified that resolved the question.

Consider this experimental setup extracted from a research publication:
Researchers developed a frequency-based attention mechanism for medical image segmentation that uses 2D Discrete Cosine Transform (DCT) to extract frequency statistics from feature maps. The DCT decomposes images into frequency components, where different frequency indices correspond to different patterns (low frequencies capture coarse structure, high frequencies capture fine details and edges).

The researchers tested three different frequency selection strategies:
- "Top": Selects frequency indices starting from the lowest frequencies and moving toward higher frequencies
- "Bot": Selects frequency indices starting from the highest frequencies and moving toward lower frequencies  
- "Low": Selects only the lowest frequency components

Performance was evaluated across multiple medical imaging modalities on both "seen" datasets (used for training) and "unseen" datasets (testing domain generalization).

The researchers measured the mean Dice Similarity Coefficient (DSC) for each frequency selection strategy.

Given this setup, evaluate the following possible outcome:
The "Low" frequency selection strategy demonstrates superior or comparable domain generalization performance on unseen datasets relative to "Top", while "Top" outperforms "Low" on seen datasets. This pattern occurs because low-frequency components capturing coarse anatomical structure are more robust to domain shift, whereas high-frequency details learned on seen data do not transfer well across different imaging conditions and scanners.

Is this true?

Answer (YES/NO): NO